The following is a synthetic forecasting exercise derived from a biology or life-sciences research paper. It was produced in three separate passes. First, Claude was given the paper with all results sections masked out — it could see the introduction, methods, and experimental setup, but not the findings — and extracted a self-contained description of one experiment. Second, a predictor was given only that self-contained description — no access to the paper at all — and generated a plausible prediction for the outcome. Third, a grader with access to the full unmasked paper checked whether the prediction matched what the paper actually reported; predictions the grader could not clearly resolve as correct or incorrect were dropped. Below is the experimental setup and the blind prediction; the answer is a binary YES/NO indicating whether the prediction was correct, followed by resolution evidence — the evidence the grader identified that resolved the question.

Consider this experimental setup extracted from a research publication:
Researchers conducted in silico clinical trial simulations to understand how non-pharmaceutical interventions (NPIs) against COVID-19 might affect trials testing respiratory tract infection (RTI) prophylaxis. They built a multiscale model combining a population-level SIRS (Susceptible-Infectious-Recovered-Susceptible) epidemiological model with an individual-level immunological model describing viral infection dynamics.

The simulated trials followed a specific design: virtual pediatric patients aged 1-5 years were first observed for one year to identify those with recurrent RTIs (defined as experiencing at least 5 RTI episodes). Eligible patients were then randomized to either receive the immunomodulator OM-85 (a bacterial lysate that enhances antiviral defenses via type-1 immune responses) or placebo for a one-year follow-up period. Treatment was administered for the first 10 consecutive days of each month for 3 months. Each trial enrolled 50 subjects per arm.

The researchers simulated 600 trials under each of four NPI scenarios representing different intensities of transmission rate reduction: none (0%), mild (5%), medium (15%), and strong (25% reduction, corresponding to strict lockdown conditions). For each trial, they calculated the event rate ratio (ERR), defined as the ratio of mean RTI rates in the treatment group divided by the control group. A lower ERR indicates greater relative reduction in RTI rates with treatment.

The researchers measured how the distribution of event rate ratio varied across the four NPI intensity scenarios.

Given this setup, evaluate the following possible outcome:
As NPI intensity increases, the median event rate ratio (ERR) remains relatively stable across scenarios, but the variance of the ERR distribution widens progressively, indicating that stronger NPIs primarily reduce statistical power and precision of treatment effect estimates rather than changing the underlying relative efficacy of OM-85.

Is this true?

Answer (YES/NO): NO